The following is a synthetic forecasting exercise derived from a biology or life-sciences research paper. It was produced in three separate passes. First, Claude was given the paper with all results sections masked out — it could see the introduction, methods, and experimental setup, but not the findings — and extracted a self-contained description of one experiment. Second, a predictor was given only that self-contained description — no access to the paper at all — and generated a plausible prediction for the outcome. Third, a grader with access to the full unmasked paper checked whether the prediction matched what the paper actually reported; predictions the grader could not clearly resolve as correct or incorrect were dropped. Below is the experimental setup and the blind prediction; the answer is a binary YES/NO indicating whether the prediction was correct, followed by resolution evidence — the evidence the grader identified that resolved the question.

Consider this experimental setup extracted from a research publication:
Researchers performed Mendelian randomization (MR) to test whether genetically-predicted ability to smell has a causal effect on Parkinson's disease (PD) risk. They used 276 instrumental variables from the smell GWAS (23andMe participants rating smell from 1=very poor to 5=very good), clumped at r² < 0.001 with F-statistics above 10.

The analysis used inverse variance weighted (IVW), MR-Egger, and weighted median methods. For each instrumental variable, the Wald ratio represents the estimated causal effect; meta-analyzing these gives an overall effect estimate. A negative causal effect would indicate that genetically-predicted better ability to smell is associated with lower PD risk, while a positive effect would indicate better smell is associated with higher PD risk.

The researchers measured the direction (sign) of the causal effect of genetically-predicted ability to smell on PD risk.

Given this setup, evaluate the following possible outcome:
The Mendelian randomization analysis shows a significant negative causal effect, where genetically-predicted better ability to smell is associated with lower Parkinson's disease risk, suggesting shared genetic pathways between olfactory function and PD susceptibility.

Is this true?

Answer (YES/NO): NO